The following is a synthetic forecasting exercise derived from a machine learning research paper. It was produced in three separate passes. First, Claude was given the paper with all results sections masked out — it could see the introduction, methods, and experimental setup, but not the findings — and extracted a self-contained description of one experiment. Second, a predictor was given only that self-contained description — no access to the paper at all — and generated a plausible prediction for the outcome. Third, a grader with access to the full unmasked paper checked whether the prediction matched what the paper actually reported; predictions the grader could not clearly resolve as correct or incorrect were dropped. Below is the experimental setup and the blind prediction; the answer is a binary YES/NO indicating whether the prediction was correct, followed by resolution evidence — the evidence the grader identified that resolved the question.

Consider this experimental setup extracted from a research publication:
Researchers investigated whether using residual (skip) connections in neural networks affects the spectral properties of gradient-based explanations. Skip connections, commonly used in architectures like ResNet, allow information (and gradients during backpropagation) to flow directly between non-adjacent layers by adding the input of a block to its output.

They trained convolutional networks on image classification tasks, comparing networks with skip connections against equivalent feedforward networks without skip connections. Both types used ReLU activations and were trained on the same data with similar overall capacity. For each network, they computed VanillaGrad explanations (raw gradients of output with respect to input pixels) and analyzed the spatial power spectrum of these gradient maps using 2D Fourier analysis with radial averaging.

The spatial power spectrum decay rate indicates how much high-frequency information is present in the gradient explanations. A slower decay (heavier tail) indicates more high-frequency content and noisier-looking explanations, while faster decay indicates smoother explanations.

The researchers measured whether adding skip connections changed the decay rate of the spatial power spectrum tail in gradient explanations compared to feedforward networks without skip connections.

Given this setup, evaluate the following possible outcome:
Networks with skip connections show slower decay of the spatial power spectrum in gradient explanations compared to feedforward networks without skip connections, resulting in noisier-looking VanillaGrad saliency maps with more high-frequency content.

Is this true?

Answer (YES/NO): YES